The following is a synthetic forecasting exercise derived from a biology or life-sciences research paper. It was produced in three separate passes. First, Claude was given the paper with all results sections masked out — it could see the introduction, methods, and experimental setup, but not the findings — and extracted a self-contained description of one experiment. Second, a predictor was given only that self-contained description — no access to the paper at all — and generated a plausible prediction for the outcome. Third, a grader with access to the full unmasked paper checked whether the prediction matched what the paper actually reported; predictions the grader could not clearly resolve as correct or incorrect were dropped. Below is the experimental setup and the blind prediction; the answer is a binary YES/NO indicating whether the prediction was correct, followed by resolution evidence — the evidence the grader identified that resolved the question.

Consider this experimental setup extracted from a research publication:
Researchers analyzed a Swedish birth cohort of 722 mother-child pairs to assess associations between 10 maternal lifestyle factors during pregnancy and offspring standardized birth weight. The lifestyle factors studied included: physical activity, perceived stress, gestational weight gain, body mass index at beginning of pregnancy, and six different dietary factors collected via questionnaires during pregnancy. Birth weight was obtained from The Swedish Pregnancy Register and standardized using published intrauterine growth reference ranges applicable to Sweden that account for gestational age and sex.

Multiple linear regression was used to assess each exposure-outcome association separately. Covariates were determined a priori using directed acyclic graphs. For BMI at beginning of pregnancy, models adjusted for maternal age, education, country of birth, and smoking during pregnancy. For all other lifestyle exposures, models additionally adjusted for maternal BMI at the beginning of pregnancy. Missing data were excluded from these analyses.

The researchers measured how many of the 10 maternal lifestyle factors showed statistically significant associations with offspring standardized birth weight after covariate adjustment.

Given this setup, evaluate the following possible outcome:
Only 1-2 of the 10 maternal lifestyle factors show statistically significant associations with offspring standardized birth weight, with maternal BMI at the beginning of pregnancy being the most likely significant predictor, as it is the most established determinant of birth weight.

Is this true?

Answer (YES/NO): YES